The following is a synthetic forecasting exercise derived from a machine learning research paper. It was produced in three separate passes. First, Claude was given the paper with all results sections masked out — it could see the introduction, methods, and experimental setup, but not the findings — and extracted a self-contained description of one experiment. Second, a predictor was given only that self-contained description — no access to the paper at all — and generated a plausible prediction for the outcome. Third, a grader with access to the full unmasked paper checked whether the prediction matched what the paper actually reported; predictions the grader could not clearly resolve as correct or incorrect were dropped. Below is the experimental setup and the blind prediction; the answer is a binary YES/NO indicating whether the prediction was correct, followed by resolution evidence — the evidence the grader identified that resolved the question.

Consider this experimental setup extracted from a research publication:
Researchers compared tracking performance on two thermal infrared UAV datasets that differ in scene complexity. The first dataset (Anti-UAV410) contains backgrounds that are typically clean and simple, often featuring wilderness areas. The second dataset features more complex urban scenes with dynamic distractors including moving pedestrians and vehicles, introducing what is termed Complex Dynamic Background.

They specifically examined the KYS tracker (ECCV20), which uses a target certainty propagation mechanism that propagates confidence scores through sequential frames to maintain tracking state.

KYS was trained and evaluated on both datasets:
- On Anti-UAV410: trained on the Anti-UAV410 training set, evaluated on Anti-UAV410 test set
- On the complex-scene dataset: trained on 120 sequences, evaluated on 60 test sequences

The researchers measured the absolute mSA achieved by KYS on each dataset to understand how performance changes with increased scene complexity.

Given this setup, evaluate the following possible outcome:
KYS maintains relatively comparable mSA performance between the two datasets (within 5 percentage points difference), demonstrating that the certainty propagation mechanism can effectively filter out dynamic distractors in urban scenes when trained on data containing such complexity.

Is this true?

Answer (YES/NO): NO